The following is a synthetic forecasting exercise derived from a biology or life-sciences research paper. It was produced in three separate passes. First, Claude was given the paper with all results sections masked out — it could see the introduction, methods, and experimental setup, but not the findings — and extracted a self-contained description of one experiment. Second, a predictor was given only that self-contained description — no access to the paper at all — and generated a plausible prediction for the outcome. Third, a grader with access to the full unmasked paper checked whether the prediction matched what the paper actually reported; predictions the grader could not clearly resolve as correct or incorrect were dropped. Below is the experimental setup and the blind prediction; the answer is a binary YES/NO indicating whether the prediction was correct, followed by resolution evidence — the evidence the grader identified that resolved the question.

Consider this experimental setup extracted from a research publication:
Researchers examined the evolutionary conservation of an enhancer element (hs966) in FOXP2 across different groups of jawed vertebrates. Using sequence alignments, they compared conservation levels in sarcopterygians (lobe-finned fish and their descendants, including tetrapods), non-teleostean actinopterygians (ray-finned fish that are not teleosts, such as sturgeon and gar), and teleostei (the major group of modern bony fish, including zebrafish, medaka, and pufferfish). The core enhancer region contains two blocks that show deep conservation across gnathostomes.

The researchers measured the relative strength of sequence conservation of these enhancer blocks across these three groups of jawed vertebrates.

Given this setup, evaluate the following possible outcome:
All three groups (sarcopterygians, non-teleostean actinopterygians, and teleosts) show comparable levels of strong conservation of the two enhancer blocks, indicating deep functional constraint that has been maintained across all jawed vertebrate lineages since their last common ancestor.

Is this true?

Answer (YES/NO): NO